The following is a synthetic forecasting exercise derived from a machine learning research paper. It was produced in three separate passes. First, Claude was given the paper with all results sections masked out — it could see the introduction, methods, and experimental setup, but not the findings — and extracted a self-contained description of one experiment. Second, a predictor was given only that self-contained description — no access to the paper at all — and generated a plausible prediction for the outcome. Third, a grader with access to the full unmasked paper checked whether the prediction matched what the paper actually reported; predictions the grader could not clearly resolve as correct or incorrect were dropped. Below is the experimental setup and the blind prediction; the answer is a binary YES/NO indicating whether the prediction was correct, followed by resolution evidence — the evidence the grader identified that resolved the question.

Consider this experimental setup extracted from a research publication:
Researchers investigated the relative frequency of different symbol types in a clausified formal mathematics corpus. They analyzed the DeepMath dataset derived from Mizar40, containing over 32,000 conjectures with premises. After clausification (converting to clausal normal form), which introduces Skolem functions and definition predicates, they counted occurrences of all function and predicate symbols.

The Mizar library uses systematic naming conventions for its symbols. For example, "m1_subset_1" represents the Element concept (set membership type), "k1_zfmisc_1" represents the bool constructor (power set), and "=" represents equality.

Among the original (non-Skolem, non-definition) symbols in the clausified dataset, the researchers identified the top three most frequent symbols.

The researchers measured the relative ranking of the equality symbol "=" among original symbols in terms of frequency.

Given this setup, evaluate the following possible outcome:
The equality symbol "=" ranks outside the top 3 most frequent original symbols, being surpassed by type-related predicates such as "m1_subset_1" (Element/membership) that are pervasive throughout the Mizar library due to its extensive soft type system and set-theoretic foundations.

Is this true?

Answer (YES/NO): NO